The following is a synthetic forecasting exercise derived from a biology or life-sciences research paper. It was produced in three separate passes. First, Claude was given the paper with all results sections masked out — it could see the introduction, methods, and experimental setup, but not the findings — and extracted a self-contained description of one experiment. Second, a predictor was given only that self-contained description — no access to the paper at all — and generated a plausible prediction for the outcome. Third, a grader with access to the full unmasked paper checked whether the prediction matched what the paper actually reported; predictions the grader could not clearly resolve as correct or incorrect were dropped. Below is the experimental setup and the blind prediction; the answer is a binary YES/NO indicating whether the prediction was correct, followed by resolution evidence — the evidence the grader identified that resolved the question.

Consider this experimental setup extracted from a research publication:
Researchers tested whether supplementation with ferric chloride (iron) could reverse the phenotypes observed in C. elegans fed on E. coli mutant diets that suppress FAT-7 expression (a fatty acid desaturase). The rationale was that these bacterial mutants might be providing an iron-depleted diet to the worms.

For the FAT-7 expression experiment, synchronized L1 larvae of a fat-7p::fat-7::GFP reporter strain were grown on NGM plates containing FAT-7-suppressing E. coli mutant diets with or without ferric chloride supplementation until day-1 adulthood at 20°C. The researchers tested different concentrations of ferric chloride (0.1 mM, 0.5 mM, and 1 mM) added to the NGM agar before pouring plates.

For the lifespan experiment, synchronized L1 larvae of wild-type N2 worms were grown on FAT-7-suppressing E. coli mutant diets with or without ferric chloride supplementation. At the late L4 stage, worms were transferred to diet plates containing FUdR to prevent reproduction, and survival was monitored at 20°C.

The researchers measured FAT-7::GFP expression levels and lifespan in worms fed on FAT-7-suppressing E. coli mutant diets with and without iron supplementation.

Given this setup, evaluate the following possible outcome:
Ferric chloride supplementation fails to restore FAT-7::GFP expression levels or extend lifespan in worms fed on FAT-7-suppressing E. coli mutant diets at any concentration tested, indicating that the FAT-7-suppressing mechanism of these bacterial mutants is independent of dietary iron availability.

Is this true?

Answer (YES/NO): NO